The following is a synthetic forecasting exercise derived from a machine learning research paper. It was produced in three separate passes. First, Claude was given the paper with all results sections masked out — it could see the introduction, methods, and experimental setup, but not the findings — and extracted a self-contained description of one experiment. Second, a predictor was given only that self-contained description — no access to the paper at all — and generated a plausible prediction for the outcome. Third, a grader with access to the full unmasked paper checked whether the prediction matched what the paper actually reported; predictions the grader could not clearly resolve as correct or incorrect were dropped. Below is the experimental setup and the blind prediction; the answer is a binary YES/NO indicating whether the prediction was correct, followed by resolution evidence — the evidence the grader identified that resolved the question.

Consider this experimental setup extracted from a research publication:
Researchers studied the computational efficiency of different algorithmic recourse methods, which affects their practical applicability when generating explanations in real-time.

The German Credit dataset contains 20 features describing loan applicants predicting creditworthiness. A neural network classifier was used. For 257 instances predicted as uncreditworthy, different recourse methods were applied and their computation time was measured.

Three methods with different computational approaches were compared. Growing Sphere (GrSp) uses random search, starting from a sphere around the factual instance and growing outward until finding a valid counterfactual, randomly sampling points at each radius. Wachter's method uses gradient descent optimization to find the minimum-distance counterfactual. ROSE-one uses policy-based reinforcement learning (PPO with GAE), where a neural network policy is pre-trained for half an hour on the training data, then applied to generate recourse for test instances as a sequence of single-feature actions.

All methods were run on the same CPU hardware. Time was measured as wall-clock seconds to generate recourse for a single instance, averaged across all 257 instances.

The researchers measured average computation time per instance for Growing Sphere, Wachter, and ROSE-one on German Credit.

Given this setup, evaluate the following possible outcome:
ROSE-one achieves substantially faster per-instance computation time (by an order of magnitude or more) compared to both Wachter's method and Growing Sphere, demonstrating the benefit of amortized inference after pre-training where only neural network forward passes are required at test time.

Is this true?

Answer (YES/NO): NO